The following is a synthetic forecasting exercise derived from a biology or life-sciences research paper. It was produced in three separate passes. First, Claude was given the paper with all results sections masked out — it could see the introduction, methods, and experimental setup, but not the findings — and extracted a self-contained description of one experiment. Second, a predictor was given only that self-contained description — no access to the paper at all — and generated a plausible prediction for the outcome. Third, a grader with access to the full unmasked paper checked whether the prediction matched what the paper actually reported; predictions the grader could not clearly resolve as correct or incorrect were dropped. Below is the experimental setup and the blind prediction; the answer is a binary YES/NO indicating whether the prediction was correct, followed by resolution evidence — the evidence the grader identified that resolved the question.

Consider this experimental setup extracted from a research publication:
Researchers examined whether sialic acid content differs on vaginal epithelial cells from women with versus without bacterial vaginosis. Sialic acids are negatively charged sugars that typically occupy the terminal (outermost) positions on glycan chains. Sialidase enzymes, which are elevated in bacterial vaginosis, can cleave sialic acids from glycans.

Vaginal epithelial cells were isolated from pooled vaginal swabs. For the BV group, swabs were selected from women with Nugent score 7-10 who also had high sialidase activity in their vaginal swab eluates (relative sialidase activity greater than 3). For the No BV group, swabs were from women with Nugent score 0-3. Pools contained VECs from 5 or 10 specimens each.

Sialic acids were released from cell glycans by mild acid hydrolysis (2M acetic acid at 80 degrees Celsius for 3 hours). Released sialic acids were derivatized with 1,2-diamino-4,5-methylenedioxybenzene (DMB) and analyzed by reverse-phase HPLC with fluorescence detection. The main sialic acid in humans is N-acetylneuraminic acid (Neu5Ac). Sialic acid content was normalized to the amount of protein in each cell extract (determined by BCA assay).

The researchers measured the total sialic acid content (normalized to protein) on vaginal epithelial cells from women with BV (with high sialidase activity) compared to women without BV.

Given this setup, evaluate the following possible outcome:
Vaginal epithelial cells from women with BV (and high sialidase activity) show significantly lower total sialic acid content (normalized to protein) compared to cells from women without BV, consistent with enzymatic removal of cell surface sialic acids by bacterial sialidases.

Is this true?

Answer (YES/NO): YES